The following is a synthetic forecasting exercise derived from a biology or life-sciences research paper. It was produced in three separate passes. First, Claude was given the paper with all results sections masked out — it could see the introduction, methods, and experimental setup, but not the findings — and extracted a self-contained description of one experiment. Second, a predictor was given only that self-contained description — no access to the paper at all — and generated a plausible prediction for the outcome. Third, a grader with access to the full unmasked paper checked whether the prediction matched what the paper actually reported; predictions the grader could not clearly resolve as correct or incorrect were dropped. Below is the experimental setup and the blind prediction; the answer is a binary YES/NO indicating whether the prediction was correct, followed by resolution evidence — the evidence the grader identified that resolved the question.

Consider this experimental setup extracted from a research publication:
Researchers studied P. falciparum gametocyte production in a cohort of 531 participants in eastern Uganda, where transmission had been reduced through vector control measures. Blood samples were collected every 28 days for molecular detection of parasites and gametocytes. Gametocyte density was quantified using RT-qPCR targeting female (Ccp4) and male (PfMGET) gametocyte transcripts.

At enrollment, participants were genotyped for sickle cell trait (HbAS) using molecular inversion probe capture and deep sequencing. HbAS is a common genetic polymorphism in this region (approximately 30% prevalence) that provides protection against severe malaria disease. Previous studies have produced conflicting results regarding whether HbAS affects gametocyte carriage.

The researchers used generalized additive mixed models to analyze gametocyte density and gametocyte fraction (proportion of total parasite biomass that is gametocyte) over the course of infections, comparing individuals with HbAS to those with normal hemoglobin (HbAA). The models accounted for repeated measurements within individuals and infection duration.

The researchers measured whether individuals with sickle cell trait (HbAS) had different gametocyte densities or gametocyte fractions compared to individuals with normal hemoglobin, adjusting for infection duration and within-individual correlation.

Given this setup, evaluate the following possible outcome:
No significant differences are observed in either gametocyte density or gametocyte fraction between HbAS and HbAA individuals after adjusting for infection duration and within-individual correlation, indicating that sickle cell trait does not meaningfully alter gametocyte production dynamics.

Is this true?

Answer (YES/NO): NO